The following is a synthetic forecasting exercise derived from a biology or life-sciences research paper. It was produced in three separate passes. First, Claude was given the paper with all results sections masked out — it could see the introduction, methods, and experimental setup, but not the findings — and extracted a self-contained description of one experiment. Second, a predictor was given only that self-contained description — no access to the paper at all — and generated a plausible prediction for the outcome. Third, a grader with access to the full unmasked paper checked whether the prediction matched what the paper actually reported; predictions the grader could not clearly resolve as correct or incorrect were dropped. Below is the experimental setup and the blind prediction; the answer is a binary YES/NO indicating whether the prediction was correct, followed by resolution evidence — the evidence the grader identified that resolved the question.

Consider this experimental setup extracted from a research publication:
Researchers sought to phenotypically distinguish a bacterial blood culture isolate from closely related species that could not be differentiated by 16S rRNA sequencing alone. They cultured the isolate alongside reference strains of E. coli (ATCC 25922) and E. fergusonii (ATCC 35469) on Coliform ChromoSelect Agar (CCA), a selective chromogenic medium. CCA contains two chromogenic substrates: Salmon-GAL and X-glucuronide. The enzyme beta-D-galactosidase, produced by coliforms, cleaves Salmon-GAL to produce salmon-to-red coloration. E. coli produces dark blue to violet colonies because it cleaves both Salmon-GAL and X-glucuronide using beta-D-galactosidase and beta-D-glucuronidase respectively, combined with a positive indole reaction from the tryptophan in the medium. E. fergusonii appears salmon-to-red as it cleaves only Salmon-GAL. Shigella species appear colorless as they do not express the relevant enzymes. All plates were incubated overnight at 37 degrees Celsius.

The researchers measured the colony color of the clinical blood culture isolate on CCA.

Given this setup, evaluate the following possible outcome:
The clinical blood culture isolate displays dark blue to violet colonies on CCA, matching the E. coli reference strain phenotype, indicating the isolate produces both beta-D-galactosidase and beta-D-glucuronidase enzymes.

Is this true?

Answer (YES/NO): YES